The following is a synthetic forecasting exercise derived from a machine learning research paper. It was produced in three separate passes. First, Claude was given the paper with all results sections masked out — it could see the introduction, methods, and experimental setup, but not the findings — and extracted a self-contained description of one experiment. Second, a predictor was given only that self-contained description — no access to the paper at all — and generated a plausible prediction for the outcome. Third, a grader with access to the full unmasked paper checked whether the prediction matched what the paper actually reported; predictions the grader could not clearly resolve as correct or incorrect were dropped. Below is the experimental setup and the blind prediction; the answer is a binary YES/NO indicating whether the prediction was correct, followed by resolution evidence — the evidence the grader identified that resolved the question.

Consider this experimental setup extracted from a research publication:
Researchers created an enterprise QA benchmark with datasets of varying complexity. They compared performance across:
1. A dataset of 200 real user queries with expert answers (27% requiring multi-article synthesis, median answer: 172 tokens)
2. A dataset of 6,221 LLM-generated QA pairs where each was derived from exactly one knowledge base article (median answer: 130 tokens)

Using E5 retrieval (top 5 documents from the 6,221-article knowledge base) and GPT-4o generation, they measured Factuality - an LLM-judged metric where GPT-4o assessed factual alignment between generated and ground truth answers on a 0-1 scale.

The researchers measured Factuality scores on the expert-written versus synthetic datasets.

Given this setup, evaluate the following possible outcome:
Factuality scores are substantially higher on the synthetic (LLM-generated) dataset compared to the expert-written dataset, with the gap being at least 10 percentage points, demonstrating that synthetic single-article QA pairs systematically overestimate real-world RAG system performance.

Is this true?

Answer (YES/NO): NO